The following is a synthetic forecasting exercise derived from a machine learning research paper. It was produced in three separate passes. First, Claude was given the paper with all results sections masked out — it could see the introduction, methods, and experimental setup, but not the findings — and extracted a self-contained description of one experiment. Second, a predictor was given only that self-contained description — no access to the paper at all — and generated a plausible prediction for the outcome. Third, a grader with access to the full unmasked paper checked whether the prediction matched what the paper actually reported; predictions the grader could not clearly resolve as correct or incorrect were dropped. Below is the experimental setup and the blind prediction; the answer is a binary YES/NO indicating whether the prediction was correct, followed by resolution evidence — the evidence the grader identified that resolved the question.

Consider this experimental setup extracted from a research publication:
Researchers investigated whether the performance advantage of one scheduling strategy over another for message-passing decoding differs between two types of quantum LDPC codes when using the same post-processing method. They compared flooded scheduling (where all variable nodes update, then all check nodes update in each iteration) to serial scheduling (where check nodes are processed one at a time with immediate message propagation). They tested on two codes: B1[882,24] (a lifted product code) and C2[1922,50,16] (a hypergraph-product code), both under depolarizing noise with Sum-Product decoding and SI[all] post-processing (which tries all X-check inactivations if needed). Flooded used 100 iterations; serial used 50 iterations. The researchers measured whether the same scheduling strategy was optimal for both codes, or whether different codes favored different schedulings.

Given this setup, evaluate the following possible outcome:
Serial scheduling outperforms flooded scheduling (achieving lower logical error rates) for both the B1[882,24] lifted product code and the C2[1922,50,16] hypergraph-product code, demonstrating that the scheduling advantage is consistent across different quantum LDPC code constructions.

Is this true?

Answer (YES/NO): NO